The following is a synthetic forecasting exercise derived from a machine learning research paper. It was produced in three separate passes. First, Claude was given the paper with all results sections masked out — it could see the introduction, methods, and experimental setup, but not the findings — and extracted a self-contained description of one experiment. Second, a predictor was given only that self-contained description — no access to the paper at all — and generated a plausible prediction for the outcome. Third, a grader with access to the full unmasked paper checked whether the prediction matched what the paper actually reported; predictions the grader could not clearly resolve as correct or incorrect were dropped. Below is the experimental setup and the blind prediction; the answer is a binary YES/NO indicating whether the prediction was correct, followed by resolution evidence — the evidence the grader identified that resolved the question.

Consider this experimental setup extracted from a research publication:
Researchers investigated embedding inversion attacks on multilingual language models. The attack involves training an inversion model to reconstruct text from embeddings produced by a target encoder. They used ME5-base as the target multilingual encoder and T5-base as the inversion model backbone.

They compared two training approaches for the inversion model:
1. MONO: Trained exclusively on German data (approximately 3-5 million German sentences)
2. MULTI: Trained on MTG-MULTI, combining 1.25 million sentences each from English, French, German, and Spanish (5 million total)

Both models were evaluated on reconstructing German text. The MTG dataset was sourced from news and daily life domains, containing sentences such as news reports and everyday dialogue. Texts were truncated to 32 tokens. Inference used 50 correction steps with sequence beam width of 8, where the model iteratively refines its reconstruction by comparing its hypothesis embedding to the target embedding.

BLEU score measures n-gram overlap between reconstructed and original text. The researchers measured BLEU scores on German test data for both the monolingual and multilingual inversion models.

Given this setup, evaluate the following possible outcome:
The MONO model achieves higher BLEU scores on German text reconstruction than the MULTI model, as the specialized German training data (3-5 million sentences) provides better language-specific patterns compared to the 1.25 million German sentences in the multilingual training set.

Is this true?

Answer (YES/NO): YES